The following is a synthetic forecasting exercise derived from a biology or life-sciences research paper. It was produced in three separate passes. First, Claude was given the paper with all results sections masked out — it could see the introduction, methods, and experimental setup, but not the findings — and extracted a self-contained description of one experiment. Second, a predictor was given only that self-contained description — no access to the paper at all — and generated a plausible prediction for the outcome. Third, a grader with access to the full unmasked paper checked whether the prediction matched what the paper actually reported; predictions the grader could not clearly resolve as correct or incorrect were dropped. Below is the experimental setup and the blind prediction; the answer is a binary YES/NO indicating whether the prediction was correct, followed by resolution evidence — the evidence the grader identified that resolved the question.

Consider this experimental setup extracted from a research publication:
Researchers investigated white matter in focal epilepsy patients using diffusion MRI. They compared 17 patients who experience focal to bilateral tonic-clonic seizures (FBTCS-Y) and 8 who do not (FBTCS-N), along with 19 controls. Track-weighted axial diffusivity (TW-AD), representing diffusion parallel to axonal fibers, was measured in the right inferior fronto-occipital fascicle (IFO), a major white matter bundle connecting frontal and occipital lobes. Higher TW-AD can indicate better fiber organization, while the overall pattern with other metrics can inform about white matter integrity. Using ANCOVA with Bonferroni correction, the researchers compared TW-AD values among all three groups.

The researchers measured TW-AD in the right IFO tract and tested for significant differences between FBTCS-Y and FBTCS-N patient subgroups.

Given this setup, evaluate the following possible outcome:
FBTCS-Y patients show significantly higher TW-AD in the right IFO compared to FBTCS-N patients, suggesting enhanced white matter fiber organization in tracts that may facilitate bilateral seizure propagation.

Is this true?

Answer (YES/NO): NO